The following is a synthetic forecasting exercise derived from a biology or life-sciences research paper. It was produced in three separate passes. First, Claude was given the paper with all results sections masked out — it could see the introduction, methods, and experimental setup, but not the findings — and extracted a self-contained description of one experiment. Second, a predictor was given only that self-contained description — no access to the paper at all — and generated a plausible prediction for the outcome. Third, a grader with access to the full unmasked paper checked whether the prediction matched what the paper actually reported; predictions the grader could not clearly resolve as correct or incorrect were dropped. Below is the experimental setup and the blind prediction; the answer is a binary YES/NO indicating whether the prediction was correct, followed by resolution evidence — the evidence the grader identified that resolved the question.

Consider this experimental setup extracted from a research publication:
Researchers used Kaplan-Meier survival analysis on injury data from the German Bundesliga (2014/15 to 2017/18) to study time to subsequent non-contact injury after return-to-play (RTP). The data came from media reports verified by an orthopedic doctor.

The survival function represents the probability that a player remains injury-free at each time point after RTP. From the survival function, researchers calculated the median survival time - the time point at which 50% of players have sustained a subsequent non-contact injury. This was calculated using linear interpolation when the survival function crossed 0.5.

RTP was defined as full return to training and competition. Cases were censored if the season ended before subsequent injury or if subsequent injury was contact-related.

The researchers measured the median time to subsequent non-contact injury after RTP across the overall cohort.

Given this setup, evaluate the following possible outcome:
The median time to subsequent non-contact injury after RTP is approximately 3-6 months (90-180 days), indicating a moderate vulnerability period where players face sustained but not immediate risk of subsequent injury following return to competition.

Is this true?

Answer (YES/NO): NO